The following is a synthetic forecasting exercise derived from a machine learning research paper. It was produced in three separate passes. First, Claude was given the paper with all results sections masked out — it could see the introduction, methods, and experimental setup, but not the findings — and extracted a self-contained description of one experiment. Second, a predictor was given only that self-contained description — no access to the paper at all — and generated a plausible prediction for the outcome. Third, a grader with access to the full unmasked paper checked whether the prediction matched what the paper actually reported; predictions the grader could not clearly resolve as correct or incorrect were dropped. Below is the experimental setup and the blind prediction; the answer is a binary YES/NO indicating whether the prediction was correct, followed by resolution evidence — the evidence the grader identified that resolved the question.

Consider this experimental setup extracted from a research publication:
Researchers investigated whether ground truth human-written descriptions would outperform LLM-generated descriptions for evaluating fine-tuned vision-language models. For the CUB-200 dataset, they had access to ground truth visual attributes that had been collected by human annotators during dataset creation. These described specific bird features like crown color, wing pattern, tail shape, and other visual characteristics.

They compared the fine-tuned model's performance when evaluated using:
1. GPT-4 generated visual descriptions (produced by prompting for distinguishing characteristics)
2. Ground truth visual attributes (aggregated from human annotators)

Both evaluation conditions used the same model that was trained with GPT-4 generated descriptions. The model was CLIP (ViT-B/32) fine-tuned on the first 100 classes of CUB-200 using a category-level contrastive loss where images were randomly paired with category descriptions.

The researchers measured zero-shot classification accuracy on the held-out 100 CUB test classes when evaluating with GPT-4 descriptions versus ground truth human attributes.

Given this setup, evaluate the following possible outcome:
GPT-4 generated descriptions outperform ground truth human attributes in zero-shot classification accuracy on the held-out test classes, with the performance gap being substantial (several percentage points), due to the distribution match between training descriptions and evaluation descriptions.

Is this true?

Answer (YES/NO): NO